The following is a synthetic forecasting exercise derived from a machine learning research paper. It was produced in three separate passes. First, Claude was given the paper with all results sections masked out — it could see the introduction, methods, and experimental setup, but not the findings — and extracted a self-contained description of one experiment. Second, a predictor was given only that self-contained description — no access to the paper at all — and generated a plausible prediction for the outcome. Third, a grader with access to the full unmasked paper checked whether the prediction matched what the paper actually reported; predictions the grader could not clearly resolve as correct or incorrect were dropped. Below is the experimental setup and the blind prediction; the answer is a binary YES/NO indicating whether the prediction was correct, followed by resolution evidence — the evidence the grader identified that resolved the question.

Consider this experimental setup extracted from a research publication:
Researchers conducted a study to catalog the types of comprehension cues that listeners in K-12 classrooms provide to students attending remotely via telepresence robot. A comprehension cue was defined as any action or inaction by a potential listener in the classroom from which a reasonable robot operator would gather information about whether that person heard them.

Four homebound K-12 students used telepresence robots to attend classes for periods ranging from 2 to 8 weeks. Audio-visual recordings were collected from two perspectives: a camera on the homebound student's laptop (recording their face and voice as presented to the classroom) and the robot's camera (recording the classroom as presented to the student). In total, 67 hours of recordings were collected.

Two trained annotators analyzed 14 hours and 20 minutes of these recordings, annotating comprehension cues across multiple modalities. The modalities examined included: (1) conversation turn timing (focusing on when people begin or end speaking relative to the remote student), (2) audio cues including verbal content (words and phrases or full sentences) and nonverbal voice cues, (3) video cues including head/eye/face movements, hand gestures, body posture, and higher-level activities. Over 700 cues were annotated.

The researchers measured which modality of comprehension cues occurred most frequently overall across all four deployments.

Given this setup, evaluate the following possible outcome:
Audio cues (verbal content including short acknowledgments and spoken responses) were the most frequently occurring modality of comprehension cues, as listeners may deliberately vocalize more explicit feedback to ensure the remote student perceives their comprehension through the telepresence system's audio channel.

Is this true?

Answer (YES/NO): NO